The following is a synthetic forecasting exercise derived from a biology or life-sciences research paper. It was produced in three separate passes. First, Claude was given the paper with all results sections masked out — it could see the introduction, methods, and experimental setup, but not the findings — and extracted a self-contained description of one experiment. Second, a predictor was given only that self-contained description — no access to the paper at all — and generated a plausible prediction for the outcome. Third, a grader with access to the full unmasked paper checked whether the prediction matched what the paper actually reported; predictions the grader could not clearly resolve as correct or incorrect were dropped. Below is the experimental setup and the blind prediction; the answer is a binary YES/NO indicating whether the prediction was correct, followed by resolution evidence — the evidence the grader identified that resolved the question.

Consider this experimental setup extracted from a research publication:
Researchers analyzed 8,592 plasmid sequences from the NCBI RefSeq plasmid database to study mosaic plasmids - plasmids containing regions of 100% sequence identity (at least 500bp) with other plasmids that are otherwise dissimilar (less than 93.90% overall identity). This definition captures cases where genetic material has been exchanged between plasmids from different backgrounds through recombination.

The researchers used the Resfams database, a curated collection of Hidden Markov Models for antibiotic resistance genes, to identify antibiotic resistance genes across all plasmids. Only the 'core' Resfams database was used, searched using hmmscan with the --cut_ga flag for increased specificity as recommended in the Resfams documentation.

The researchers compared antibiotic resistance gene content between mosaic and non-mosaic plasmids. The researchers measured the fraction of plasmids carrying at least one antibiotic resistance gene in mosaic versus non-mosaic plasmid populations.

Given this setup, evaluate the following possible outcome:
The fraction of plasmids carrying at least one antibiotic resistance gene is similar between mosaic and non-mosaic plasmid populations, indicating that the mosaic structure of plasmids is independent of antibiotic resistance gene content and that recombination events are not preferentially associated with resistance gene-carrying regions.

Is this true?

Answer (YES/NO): NO